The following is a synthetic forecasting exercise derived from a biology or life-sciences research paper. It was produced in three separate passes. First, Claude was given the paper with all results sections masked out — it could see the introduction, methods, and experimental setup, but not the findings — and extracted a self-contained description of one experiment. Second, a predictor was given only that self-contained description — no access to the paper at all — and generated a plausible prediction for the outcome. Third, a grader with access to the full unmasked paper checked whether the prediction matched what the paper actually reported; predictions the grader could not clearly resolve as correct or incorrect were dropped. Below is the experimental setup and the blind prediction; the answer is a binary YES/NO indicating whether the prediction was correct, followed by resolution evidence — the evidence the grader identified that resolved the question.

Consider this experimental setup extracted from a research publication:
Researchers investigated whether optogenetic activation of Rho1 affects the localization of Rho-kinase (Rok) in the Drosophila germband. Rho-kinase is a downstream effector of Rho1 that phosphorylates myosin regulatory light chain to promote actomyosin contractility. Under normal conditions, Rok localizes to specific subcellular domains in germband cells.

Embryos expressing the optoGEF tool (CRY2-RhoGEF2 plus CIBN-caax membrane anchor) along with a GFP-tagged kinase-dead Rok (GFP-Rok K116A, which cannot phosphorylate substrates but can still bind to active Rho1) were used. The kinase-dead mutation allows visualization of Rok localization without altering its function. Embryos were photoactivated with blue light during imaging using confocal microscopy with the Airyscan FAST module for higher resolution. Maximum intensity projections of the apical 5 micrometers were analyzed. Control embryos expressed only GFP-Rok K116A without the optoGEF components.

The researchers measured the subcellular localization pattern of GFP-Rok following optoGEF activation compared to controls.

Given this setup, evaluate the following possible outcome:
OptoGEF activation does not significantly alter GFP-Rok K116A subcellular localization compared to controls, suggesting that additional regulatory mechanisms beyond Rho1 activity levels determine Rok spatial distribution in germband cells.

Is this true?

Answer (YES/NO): NO